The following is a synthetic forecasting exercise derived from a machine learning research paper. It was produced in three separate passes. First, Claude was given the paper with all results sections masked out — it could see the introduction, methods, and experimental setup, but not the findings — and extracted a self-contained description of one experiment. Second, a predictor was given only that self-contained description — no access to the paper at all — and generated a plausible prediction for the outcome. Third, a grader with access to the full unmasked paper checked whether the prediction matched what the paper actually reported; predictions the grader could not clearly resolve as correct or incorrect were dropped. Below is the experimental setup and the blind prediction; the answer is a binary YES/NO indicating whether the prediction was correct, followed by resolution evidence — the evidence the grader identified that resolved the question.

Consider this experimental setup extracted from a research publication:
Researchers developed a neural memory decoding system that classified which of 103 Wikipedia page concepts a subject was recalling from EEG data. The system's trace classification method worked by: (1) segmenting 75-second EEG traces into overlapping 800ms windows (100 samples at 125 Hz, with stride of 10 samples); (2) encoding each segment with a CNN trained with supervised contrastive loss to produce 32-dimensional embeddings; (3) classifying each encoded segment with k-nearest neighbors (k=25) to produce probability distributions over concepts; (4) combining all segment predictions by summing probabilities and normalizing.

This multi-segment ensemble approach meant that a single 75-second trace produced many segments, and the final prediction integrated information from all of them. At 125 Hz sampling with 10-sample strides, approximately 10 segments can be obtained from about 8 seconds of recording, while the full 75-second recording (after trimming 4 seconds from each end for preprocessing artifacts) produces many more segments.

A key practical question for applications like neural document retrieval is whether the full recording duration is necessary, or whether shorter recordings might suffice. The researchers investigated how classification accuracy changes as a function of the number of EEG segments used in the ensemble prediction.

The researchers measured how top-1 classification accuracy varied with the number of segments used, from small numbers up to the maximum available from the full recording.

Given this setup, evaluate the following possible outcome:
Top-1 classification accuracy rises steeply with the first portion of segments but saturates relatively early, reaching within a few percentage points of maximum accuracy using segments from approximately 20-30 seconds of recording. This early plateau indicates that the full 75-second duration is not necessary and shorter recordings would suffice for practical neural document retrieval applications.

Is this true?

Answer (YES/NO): NO